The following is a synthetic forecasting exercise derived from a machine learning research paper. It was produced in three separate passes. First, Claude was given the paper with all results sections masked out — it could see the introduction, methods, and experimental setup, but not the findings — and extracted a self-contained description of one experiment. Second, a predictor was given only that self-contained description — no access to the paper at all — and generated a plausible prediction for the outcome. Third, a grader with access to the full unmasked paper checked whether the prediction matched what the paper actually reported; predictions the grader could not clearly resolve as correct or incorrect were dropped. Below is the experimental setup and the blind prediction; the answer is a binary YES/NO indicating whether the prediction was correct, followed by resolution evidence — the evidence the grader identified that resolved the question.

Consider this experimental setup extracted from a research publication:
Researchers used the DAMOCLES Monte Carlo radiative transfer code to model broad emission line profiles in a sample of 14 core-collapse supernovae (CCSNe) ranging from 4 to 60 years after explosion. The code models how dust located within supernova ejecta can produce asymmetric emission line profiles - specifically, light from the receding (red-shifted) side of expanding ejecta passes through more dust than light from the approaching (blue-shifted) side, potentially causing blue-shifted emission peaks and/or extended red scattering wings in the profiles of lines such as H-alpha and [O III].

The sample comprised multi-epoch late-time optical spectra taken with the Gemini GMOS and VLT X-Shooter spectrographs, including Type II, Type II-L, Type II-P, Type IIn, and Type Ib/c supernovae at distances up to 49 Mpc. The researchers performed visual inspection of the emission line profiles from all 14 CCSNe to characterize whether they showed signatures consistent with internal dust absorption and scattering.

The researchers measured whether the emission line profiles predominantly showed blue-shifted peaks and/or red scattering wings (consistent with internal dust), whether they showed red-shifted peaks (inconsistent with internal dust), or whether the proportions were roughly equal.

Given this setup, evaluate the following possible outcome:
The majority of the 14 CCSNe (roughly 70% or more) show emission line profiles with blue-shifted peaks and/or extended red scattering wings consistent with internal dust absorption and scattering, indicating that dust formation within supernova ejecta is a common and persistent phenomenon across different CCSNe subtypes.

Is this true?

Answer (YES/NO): YES